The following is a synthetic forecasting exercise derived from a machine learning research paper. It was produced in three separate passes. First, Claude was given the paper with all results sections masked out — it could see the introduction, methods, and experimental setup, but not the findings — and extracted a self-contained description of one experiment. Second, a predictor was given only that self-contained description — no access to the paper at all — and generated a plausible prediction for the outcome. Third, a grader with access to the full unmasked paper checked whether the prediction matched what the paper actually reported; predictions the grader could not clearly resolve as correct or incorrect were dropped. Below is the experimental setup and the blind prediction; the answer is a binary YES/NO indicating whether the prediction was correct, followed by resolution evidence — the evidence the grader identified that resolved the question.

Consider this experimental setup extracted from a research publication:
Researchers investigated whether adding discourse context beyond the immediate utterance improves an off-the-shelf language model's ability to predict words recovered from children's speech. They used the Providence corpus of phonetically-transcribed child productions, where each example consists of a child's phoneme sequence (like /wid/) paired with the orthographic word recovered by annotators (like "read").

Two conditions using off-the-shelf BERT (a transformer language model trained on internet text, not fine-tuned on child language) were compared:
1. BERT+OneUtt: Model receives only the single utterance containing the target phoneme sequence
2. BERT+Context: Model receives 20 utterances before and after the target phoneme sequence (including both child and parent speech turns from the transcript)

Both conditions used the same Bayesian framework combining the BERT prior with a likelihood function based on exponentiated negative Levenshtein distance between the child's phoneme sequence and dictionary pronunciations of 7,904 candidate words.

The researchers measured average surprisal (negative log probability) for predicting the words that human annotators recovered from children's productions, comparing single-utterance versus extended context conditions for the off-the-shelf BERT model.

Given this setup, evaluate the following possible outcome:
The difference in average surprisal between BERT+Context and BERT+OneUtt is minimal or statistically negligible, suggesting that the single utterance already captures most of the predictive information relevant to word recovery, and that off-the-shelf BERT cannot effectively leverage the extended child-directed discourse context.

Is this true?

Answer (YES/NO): NO